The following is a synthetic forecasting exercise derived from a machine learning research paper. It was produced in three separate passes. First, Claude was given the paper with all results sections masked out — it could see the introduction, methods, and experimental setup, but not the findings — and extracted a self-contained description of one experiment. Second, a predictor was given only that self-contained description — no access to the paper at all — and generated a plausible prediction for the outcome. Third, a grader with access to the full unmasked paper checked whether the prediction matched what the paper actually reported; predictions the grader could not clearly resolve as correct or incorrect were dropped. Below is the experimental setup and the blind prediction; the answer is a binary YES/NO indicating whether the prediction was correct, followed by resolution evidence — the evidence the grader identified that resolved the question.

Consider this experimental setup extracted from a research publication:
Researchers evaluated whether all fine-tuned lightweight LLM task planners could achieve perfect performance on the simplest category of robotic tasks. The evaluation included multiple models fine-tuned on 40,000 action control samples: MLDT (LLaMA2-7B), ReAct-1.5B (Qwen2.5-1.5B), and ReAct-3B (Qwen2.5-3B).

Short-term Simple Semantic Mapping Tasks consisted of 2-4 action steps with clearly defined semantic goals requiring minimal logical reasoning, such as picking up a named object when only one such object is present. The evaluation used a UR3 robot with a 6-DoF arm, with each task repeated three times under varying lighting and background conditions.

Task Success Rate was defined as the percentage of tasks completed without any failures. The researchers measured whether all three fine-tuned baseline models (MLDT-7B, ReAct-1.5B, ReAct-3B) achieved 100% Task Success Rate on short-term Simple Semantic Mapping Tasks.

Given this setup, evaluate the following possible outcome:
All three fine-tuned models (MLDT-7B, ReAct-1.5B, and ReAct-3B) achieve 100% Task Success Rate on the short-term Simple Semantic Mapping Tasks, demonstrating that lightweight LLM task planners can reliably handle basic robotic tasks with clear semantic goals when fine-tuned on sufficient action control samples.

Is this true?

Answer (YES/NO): YES